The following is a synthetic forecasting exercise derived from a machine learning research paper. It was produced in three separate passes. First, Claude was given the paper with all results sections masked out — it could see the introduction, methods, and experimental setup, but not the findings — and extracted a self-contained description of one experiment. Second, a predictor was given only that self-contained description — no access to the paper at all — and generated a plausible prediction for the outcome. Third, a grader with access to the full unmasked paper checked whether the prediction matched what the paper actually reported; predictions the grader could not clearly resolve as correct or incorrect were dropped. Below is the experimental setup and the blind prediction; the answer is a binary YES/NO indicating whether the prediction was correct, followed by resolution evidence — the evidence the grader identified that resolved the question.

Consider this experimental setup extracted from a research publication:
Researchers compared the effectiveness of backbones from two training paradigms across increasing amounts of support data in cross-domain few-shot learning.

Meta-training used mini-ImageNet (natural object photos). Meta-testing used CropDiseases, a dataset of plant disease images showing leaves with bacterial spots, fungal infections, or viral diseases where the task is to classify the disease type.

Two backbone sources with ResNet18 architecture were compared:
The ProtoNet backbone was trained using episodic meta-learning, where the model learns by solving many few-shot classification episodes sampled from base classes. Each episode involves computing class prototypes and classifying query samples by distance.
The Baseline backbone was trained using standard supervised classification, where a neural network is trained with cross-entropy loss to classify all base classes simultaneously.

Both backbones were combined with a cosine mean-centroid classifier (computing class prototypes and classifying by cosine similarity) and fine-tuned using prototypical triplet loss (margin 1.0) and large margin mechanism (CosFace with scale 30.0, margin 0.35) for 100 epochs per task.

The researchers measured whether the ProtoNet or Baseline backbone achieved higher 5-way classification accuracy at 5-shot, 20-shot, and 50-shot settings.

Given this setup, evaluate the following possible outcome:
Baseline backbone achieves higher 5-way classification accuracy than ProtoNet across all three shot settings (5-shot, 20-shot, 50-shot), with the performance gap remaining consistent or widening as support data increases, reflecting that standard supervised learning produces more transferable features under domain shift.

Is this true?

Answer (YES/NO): NO